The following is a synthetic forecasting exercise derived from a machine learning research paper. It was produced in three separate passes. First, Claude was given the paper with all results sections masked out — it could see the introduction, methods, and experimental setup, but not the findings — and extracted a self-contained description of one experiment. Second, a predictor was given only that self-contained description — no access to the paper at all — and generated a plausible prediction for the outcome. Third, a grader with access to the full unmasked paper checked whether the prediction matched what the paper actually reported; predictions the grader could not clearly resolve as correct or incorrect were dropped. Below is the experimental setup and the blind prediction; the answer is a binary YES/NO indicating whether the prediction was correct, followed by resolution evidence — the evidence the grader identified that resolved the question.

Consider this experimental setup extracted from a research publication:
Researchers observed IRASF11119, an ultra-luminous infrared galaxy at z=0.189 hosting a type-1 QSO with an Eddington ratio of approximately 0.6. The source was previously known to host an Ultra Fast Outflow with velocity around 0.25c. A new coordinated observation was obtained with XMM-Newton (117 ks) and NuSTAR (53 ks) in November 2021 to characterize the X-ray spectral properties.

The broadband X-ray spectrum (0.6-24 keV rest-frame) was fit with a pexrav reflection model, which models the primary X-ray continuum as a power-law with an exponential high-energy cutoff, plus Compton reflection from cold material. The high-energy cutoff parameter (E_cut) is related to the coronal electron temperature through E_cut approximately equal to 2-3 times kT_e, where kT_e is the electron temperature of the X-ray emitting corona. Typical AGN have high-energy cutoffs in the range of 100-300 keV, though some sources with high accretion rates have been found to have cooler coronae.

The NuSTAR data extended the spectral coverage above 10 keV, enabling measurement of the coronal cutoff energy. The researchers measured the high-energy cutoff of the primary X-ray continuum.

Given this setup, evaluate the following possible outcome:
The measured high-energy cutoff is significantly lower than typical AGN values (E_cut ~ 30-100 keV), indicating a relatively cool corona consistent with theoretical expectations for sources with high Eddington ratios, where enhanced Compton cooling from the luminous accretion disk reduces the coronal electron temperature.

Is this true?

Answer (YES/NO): NO